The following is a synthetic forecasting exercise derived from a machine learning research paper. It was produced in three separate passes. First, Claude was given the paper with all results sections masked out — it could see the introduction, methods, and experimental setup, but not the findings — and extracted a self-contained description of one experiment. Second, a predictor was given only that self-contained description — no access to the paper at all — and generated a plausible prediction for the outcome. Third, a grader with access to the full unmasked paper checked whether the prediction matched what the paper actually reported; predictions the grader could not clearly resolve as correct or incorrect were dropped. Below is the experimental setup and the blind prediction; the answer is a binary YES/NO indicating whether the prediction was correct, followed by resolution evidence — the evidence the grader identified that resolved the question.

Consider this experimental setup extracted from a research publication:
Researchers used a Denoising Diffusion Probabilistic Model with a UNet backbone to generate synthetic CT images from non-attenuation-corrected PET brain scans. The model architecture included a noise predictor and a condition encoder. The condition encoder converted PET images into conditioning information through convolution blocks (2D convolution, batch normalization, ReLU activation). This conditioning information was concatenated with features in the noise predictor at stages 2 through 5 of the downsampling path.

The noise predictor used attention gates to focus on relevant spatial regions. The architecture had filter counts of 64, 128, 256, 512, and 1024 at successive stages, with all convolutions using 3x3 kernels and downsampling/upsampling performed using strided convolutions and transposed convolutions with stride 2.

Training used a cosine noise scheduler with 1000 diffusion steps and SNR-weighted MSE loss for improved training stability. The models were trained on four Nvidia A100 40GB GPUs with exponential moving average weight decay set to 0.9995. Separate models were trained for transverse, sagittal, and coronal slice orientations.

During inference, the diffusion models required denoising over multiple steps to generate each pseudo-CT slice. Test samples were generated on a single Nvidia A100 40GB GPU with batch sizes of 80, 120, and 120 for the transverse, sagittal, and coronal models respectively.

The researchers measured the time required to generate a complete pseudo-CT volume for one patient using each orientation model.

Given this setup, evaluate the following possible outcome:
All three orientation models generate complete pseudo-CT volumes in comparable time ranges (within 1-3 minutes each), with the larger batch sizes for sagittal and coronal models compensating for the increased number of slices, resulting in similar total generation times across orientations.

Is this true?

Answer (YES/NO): NO